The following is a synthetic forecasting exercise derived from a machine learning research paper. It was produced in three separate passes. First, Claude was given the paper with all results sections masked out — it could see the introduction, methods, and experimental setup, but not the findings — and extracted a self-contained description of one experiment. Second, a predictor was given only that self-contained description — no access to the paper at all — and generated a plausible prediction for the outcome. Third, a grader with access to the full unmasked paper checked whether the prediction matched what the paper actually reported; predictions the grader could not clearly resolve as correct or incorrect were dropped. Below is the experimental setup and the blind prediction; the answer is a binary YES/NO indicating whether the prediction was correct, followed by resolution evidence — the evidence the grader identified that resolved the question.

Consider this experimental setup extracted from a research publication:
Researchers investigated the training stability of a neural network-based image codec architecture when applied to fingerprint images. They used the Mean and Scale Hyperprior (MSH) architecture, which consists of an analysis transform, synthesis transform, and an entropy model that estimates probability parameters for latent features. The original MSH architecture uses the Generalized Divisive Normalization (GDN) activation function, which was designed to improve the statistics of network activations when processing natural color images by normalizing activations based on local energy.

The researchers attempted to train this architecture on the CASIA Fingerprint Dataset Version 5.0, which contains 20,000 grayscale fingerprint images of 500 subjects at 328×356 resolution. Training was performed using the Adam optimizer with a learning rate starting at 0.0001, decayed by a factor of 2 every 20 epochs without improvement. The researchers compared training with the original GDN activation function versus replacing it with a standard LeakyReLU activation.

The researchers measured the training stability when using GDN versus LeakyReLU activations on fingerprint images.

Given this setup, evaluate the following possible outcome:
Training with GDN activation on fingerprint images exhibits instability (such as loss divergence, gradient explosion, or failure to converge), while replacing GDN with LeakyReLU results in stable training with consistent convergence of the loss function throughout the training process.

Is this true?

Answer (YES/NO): YES